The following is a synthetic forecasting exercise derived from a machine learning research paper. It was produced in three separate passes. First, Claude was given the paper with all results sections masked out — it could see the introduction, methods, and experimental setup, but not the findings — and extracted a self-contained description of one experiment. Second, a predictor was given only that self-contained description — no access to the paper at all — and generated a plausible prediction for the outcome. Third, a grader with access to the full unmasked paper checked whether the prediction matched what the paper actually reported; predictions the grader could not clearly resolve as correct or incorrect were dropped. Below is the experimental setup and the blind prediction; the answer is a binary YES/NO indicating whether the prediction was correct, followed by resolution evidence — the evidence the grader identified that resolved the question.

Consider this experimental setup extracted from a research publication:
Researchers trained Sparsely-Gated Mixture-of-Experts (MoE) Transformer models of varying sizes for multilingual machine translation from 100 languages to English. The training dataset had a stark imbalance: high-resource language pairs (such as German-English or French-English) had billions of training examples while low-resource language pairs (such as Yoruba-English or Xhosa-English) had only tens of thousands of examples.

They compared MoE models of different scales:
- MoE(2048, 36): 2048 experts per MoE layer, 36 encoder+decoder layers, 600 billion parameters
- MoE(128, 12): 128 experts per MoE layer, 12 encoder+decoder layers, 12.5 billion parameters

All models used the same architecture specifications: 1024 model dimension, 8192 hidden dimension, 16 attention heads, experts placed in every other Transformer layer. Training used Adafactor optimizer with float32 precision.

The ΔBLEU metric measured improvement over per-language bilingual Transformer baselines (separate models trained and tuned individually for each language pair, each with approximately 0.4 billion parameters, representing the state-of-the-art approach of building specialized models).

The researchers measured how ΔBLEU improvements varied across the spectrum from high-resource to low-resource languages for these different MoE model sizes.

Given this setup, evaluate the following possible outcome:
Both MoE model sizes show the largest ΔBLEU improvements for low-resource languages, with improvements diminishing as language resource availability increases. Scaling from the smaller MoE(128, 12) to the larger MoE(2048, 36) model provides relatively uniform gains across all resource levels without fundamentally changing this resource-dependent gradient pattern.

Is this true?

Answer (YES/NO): NO